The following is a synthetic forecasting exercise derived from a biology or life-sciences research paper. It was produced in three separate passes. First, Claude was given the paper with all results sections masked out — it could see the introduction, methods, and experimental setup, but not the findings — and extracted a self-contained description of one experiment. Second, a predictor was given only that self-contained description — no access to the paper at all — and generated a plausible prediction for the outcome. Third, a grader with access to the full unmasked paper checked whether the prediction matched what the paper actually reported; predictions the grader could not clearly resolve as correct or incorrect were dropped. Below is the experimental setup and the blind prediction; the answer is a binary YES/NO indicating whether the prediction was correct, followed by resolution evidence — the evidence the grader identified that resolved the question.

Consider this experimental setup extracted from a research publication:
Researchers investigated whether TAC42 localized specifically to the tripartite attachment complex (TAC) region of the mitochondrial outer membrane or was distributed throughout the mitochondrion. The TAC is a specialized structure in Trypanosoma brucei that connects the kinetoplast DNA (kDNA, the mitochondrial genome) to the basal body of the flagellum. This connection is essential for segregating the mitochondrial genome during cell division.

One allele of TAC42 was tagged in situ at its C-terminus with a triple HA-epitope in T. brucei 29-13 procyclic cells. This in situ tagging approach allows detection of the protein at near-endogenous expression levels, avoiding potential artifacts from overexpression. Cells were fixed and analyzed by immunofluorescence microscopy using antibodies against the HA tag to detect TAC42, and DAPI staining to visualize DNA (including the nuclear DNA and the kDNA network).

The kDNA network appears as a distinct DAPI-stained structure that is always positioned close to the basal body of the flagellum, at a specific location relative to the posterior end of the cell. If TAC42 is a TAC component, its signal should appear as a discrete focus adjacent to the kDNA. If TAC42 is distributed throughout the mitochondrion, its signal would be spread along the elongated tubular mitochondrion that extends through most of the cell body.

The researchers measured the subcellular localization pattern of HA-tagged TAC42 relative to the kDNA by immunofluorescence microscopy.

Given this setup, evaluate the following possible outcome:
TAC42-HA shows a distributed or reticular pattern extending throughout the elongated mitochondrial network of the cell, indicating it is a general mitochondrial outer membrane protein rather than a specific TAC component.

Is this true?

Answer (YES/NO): NO